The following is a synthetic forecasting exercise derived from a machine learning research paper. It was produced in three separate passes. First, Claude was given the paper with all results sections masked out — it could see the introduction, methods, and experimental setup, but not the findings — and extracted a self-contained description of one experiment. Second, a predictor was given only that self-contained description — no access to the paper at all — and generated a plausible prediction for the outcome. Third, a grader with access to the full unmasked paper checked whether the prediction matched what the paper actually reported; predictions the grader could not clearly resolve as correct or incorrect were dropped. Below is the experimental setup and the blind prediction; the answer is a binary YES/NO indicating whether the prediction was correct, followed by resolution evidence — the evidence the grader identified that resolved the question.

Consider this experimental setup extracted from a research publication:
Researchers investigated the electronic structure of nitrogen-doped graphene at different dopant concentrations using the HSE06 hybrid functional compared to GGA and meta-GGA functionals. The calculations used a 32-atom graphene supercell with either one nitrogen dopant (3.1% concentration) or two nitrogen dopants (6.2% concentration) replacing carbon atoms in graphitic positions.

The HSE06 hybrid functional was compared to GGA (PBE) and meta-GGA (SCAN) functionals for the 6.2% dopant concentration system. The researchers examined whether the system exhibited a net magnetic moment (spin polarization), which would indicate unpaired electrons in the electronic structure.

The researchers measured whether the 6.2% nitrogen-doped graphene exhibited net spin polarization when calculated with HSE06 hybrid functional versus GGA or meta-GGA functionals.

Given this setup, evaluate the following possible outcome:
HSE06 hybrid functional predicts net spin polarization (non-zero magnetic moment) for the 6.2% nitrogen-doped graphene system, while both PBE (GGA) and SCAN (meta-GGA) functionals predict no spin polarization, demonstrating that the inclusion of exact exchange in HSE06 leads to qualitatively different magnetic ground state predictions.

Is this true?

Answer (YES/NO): YES